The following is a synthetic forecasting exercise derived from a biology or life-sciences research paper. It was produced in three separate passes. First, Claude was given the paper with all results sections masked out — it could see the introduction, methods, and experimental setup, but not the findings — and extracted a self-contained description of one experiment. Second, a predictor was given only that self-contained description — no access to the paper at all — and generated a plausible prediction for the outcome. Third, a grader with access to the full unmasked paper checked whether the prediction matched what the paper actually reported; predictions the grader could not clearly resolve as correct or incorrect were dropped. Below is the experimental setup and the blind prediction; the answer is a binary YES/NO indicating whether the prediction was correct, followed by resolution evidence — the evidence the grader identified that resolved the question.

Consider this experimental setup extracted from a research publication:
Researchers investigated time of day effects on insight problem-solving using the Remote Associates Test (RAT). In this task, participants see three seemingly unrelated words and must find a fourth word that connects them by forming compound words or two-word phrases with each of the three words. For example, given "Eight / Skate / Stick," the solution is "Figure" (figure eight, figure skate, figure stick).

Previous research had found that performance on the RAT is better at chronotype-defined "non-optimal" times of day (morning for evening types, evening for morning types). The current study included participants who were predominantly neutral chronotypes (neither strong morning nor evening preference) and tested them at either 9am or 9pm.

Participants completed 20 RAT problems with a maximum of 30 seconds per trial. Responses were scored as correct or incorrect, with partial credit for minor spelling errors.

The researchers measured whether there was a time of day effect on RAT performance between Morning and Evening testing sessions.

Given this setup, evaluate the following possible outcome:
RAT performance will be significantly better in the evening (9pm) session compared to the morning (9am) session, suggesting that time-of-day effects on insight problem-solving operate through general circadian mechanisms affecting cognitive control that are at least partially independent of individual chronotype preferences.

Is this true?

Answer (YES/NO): NO